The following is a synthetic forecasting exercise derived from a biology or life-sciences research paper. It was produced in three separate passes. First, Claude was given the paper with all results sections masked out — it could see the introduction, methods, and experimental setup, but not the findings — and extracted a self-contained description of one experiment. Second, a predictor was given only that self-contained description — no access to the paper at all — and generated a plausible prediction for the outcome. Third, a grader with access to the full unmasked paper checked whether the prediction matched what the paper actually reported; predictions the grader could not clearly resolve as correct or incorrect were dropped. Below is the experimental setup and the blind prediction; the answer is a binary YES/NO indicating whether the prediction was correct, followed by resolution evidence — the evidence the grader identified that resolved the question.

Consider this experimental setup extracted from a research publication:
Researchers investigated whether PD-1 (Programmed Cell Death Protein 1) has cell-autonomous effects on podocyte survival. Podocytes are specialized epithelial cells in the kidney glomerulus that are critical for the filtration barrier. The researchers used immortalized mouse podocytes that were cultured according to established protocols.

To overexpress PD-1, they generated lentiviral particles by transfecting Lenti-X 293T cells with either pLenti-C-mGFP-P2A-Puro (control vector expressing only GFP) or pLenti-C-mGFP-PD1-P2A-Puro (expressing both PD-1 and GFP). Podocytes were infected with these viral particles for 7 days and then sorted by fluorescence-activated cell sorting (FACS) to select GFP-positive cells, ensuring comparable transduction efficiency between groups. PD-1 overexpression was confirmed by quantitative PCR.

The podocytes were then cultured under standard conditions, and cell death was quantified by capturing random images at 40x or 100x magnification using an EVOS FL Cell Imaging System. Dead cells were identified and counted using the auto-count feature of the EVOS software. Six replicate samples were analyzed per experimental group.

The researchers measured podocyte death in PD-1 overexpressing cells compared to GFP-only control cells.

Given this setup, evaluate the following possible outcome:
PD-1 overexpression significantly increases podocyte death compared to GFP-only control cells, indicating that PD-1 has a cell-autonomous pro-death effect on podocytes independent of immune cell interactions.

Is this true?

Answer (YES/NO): YES